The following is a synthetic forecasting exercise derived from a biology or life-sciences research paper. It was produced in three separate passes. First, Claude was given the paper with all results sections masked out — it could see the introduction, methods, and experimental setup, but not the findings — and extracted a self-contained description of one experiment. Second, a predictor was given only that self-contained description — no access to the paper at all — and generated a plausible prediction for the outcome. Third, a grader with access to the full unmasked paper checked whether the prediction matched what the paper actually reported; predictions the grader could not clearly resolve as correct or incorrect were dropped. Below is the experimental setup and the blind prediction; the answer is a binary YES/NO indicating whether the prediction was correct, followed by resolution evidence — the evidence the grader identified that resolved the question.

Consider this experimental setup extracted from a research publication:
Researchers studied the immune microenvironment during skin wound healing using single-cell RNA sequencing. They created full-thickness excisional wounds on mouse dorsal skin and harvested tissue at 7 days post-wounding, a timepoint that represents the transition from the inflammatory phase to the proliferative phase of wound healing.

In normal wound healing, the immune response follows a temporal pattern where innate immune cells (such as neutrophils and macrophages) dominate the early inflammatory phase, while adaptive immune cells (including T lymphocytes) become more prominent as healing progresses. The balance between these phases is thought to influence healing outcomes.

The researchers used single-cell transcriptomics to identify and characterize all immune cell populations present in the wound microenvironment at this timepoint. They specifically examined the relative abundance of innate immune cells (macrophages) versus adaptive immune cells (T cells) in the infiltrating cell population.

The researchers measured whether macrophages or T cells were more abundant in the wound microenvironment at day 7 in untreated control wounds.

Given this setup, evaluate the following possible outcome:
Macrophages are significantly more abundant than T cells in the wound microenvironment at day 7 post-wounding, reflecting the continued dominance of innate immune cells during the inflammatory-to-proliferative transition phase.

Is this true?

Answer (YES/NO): NO